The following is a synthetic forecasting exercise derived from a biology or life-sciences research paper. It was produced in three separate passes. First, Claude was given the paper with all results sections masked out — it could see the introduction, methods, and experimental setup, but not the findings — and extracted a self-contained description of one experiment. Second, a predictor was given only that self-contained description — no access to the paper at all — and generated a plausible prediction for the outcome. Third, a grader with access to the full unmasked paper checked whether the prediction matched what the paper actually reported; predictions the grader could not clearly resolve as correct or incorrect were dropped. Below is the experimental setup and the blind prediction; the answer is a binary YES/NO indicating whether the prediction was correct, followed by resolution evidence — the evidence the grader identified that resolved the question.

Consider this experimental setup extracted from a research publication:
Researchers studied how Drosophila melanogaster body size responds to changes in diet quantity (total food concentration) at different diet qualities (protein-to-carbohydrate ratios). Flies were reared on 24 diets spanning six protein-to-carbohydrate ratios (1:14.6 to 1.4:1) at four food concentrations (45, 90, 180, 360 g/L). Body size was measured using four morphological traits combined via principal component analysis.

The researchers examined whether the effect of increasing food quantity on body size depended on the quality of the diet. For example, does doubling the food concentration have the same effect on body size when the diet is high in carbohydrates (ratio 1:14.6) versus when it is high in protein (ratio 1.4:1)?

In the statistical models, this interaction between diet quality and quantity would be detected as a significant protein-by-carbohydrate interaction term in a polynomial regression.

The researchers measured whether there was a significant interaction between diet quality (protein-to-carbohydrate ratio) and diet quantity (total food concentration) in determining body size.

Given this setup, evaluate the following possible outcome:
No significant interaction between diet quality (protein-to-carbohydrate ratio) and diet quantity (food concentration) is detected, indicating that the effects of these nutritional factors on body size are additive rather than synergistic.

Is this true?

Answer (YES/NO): YES